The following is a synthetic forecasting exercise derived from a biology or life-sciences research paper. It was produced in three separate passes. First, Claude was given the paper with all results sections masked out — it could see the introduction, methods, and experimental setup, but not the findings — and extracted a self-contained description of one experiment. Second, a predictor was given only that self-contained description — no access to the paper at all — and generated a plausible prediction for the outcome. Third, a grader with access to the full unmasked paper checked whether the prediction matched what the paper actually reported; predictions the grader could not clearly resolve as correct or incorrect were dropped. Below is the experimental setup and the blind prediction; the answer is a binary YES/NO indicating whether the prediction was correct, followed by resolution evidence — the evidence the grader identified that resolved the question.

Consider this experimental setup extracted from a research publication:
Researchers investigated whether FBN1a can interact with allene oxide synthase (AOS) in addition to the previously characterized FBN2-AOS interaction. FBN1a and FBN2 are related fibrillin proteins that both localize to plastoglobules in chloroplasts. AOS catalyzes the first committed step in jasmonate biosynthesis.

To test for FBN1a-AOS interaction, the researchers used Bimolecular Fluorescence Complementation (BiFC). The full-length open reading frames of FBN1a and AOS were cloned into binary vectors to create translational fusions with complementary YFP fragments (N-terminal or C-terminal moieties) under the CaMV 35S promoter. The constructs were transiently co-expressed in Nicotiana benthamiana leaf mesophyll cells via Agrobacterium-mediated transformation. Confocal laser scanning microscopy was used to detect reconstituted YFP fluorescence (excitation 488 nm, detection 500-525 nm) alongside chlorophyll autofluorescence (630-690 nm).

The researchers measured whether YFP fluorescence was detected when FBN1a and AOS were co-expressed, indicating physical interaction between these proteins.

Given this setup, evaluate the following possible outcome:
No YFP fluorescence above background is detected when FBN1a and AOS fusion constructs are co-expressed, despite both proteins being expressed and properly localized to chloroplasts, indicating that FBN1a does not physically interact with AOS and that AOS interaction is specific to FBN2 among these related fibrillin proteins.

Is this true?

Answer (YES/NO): NO